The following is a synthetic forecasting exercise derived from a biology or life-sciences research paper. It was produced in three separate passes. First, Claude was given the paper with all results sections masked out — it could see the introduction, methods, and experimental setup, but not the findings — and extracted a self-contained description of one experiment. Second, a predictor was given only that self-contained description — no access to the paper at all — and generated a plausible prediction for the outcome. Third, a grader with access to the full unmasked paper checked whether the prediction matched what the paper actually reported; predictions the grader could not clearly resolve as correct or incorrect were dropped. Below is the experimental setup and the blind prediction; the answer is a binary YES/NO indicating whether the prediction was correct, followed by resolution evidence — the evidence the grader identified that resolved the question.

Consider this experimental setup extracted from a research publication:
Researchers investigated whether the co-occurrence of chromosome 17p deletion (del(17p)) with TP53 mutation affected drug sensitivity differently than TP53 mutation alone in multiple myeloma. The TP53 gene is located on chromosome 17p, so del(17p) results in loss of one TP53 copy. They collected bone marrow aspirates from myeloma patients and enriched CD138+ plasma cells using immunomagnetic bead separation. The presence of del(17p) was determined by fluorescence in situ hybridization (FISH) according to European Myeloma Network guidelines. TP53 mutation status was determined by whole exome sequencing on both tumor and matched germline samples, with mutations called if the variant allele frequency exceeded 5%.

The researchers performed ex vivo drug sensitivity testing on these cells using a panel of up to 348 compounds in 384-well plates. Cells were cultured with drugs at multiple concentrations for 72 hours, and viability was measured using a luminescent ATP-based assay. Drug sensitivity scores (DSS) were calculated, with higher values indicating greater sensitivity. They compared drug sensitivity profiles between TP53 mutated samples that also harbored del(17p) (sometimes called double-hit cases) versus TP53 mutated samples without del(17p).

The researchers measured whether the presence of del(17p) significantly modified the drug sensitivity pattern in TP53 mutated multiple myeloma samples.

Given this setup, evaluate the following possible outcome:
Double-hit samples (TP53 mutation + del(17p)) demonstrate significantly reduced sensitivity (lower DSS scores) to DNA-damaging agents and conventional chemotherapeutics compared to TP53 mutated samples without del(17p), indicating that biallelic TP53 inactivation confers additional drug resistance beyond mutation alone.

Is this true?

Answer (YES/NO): NO